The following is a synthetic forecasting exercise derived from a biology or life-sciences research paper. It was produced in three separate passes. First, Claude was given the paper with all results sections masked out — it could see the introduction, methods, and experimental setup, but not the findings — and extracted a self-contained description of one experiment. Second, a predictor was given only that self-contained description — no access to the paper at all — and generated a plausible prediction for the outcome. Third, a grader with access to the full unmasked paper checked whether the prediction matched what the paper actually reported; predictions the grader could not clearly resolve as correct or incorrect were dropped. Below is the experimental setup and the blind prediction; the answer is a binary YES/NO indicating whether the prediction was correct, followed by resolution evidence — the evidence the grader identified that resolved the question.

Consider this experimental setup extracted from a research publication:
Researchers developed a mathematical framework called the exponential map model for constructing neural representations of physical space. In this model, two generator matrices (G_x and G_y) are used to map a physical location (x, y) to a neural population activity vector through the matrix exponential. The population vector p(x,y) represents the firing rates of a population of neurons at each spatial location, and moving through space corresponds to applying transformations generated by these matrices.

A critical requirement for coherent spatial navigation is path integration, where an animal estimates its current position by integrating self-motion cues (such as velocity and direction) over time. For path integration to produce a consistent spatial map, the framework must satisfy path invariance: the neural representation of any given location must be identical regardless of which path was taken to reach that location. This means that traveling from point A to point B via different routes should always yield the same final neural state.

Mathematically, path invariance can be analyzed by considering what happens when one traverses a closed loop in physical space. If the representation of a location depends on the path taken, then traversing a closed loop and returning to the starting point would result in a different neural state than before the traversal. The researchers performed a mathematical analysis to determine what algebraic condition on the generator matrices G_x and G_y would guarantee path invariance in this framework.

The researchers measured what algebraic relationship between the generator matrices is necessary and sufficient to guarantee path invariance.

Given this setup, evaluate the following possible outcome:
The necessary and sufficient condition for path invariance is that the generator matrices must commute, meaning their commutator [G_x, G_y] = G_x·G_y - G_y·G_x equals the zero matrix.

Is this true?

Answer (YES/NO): YES